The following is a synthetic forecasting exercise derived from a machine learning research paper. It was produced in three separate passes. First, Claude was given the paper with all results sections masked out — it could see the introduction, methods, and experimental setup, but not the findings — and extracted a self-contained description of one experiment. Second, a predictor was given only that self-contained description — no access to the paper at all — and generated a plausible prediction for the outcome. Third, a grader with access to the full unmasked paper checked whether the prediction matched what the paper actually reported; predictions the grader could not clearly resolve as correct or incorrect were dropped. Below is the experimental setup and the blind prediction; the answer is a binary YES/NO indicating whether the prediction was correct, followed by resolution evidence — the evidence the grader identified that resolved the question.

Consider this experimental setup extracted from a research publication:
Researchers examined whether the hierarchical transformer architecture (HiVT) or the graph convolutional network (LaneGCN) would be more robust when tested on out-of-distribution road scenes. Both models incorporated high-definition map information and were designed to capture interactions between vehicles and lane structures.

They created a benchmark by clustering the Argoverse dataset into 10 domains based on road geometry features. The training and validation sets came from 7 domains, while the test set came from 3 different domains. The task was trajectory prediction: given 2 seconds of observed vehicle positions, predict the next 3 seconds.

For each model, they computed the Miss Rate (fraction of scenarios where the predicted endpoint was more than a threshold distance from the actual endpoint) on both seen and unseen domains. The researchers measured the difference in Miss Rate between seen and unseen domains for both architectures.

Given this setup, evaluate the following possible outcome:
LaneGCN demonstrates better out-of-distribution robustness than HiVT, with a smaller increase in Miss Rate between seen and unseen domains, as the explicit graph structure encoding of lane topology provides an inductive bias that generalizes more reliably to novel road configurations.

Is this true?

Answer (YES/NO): YES